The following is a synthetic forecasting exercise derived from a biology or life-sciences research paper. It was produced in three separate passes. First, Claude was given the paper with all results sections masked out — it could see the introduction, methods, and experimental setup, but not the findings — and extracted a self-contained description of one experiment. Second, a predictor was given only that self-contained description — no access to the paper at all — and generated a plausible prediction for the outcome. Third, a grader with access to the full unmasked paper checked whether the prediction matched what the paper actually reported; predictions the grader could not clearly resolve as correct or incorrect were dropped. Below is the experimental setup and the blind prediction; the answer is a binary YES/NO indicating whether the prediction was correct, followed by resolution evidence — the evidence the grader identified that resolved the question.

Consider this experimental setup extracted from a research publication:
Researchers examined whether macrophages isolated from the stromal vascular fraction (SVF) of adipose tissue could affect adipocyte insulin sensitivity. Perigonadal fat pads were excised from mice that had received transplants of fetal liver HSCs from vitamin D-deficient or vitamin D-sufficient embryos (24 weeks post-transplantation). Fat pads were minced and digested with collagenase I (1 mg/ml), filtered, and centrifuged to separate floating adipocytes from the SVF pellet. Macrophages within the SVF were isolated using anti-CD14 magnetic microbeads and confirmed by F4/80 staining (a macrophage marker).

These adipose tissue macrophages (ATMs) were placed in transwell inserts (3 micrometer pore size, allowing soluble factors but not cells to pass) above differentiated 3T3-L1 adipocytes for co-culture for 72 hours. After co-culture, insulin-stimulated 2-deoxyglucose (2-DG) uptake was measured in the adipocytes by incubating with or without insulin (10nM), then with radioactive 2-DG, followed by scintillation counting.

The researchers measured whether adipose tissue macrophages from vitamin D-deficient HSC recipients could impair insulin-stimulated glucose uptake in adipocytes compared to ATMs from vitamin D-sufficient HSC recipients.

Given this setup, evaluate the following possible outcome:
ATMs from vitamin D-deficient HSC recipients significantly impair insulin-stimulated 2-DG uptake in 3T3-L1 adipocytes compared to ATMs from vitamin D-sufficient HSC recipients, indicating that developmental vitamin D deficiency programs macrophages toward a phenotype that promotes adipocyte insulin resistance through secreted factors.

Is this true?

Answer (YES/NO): YES